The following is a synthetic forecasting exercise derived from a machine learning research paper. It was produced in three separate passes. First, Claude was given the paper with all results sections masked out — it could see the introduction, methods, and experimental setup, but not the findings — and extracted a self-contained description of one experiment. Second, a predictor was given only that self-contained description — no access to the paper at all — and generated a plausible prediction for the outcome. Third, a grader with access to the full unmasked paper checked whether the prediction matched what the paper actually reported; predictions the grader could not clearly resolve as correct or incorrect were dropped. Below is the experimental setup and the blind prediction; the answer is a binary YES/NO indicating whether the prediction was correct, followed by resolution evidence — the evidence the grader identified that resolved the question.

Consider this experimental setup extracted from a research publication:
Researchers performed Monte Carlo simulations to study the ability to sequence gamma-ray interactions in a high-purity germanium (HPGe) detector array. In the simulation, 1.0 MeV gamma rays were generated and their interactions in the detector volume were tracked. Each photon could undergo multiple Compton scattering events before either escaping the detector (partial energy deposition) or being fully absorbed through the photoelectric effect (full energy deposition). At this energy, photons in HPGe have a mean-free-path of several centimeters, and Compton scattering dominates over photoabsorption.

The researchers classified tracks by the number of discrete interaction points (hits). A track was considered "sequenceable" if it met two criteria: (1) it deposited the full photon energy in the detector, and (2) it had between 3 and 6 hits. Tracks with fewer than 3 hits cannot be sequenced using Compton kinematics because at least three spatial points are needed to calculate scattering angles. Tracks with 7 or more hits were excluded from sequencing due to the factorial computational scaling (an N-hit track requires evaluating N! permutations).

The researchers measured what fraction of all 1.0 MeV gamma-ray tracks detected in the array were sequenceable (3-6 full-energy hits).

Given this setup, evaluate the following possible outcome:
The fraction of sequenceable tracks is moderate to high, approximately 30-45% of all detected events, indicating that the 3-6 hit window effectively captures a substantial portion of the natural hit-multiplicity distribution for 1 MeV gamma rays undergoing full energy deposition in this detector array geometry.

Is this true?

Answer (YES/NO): YES